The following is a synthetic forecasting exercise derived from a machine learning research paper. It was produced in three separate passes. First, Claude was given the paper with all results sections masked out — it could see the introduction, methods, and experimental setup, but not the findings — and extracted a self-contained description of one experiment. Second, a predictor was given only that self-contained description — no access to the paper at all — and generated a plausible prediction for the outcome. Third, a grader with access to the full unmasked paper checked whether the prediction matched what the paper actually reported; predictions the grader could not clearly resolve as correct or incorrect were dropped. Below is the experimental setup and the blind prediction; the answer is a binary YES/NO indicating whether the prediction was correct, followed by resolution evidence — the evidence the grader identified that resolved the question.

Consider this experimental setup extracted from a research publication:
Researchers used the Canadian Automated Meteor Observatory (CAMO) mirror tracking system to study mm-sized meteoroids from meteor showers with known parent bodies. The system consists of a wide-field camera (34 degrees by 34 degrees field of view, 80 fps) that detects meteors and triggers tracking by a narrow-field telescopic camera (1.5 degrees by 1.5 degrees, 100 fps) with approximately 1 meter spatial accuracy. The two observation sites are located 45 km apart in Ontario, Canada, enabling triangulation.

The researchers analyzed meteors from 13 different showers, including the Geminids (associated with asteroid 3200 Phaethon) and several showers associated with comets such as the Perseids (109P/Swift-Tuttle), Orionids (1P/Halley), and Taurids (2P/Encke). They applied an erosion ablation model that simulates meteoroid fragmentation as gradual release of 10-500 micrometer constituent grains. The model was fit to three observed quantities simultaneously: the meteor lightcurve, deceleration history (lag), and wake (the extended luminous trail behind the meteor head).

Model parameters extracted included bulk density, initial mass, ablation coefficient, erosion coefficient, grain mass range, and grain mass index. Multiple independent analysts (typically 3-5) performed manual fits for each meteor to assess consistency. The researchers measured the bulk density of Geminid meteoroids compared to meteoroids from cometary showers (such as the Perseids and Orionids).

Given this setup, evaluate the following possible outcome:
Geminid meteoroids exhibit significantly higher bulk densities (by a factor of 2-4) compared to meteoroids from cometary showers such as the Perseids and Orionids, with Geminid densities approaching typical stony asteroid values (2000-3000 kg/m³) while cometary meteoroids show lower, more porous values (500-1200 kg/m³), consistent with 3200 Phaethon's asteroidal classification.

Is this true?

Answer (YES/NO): NO